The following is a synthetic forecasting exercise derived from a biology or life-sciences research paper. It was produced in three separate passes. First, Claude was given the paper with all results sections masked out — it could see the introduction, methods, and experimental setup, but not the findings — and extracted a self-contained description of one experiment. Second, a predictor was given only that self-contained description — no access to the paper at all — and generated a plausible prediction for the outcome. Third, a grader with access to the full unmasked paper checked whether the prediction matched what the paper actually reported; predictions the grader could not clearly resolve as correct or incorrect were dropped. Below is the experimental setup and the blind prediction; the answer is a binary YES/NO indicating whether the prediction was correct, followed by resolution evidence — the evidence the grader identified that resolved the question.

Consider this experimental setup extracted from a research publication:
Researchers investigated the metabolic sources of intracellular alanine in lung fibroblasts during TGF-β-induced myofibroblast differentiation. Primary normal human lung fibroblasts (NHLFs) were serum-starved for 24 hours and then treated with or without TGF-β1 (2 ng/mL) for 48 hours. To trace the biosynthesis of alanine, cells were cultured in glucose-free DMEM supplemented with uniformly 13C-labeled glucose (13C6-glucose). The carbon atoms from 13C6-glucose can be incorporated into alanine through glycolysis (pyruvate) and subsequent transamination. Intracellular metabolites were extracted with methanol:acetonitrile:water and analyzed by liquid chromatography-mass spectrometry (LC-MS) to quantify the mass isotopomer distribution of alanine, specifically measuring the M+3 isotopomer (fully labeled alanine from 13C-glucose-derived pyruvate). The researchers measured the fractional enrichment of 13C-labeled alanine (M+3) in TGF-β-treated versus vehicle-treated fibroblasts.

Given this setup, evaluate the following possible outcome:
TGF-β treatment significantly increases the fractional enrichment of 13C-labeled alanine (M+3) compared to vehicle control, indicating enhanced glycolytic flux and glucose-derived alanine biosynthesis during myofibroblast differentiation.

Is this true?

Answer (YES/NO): YES